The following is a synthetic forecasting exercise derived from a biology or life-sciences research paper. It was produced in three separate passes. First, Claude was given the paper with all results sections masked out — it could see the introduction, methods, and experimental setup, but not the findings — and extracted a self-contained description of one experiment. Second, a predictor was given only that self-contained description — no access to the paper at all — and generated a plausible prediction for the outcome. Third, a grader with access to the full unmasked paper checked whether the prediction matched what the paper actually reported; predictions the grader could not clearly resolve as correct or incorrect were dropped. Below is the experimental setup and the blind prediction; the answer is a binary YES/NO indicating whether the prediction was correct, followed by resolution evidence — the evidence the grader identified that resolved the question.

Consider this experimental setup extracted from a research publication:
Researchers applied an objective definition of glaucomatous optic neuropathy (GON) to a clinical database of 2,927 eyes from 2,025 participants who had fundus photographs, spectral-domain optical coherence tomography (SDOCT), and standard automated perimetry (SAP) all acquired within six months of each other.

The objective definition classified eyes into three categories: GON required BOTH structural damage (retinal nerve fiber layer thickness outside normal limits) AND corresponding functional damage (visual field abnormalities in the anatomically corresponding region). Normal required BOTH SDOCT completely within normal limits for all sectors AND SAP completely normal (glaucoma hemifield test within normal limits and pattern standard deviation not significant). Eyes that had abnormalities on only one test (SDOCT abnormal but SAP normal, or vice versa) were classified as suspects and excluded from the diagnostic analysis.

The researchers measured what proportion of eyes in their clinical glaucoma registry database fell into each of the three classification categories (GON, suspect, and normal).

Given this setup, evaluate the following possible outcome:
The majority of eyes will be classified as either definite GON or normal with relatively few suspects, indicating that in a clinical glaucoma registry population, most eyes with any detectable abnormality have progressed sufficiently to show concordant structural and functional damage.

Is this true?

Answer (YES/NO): NO